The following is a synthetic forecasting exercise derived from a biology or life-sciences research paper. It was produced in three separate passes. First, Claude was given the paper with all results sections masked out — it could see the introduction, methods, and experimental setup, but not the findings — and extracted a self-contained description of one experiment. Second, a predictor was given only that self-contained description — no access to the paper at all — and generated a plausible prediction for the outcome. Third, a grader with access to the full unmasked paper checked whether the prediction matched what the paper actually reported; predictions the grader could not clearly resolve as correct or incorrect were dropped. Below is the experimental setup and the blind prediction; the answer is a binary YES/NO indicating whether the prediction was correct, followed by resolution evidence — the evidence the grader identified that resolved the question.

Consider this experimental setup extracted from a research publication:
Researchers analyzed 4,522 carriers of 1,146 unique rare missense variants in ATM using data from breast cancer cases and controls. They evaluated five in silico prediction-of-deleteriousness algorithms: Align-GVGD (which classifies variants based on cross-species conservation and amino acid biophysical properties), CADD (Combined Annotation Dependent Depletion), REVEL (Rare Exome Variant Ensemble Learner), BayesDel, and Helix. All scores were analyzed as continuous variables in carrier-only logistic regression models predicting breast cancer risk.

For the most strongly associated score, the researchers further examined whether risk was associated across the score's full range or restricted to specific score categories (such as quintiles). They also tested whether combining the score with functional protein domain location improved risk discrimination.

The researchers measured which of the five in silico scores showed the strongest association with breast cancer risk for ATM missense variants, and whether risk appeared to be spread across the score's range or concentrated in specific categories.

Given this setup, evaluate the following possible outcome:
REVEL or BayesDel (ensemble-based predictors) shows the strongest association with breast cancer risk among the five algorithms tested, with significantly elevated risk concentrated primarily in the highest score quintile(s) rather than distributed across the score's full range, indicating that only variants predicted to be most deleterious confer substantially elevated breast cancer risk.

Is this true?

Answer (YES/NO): NO